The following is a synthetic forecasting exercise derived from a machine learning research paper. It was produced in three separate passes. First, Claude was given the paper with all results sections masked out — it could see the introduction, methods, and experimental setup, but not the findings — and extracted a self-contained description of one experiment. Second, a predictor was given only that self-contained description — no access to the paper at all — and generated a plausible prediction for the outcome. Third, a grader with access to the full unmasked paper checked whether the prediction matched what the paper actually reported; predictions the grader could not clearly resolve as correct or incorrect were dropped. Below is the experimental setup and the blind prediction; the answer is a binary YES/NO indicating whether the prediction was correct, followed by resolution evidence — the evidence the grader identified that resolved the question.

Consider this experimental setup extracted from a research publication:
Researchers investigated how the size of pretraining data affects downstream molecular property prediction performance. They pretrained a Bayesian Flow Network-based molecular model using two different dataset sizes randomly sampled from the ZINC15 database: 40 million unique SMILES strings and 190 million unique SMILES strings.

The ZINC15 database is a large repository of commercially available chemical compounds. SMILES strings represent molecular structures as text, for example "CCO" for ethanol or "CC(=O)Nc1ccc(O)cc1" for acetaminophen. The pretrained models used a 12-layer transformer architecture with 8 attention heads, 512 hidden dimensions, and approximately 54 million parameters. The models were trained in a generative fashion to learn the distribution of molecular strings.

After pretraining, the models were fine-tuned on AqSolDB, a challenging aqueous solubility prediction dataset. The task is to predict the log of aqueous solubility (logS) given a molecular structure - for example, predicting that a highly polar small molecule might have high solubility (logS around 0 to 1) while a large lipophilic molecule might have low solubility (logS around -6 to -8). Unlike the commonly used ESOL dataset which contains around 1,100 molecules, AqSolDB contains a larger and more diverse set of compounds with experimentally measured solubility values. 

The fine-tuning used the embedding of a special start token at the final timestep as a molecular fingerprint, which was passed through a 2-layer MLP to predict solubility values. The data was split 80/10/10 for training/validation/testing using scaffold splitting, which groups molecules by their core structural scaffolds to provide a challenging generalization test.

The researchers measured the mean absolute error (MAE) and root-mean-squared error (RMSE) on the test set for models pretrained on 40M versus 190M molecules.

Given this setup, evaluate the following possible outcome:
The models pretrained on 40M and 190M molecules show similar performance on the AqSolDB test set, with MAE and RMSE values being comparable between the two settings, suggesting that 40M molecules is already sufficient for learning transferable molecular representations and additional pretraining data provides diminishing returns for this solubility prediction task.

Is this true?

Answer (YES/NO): YES